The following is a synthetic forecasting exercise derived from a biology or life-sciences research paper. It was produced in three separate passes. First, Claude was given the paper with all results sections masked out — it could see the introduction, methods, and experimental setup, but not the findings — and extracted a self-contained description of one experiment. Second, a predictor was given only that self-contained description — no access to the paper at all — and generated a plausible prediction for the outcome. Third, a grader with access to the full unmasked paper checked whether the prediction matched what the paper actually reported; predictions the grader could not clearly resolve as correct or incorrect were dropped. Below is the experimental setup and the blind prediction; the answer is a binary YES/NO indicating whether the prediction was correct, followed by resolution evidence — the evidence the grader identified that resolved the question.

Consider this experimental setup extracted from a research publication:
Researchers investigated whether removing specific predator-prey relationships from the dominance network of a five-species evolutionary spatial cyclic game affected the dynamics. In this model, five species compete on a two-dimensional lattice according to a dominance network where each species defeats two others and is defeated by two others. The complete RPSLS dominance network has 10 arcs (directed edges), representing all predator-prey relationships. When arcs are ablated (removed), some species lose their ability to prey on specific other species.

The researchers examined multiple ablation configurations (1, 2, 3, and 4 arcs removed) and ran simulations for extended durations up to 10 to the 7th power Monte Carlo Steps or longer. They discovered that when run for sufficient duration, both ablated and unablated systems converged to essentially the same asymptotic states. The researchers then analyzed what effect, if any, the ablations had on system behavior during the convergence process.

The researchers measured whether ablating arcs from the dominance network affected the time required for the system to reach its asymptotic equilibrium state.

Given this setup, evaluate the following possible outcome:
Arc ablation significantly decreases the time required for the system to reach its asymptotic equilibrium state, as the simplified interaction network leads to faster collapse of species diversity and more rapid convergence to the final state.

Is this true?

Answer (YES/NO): YES